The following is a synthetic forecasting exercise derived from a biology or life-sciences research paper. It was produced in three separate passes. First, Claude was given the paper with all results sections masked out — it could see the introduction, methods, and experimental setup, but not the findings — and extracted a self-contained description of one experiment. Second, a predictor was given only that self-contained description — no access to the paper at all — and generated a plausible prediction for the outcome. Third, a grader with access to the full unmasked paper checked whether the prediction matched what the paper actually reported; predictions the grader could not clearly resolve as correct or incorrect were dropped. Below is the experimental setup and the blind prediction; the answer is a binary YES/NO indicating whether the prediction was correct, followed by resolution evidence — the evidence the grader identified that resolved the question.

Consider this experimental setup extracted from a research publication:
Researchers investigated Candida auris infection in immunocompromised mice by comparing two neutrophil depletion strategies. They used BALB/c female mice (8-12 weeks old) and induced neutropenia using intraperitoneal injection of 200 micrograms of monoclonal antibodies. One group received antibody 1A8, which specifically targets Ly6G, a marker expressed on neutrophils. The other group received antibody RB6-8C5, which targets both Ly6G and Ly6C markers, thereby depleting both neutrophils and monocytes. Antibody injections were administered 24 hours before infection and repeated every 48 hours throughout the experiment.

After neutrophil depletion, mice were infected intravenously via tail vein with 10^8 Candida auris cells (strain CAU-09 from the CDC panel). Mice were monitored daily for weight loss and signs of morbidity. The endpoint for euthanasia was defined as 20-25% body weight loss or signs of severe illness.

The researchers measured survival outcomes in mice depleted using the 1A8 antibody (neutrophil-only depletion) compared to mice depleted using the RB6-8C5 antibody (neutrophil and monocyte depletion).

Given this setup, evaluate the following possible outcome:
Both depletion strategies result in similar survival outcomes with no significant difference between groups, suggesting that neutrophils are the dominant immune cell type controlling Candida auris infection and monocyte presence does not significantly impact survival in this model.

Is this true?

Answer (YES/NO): YES